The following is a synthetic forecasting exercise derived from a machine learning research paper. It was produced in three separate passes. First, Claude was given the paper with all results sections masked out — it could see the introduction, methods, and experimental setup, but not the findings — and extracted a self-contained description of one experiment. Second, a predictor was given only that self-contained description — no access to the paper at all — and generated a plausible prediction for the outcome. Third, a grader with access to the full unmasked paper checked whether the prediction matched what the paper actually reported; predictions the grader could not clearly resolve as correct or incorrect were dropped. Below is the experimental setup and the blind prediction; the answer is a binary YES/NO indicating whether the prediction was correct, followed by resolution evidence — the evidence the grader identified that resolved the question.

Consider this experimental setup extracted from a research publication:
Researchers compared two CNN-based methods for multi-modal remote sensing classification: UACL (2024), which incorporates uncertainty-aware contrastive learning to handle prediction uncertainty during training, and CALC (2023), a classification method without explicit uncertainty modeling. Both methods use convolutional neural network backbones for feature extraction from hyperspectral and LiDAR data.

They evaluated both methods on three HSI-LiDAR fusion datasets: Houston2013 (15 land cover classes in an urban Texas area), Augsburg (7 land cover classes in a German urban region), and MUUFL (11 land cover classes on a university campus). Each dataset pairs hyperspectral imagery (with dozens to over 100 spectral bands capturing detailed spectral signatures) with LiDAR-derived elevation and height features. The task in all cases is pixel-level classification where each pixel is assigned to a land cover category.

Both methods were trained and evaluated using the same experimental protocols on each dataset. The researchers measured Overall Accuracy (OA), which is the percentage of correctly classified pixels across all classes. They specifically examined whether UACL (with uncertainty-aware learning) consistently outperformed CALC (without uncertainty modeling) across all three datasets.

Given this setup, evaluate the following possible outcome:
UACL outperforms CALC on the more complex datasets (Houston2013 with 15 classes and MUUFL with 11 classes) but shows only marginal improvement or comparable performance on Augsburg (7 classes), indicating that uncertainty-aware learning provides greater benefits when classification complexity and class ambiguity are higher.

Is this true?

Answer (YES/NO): NO